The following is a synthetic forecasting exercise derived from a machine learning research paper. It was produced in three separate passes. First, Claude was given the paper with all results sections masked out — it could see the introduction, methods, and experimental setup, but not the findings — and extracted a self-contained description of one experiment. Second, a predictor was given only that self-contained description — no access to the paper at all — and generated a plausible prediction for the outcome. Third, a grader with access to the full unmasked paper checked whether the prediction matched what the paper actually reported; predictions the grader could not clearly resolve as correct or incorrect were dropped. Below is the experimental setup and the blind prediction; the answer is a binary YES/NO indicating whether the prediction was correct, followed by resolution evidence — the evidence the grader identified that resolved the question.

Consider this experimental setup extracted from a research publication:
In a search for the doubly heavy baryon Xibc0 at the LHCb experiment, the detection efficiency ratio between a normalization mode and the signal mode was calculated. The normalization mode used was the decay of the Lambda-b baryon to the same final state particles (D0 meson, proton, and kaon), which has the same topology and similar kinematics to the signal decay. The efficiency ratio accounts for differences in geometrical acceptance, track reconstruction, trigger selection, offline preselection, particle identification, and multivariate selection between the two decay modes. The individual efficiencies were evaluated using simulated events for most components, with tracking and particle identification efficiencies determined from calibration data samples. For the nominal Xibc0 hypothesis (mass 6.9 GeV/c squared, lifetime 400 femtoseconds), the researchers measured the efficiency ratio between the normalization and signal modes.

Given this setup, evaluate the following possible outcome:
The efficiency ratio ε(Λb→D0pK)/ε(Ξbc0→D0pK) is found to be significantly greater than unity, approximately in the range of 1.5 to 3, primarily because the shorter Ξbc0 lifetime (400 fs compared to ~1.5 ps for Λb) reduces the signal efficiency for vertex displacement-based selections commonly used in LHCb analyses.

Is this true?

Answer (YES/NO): NO